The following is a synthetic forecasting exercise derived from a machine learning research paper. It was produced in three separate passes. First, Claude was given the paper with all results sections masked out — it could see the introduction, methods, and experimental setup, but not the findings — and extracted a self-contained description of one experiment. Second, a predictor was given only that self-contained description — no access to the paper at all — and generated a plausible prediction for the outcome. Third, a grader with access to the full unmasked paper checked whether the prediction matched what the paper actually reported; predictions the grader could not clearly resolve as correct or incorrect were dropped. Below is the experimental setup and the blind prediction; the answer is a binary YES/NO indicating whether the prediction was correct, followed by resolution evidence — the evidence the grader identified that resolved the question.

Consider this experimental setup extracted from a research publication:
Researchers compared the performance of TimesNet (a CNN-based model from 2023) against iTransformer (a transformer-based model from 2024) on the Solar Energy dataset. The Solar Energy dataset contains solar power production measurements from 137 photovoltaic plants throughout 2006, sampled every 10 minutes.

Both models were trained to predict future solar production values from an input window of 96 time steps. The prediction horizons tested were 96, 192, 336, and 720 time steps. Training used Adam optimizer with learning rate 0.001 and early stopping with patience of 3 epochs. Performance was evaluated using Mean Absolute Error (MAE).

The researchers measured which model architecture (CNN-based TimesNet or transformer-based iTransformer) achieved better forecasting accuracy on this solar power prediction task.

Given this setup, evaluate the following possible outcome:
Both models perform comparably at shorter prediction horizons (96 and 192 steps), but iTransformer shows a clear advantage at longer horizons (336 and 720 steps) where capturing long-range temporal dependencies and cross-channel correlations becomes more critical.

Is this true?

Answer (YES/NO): NO